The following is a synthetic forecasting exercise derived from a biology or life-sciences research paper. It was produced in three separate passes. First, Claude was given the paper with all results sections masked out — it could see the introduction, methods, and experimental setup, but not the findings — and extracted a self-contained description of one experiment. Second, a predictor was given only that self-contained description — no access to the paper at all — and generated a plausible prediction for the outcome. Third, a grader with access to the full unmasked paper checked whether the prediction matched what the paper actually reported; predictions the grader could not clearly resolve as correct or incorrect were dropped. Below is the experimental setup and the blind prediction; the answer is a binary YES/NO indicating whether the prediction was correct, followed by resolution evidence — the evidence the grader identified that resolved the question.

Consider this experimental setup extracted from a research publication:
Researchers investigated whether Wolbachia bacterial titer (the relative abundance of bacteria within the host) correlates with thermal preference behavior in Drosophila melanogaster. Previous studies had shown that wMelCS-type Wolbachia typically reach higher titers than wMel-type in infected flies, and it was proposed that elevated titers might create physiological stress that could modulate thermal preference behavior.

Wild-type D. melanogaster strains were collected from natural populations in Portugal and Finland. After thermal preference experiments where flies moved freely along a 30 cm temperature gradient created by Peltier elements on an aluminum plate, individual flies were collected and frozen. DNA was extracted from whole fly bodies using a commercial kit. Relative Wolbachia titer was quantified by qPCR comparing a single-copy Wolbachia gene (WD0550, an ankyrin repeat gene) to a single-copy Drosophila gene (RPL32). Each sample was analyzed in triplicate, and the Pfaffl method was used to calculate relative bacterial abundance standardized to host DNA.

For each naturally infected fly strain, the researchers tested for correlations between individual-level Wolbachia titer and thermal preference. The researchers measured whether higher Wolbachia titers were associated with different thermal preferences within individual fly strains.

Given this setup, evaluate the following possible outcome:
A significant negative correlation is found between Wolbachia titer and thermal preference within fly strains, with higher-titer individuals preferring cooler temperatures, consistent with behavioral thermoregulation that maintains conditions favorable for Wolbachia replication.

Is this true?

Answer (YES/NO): NO